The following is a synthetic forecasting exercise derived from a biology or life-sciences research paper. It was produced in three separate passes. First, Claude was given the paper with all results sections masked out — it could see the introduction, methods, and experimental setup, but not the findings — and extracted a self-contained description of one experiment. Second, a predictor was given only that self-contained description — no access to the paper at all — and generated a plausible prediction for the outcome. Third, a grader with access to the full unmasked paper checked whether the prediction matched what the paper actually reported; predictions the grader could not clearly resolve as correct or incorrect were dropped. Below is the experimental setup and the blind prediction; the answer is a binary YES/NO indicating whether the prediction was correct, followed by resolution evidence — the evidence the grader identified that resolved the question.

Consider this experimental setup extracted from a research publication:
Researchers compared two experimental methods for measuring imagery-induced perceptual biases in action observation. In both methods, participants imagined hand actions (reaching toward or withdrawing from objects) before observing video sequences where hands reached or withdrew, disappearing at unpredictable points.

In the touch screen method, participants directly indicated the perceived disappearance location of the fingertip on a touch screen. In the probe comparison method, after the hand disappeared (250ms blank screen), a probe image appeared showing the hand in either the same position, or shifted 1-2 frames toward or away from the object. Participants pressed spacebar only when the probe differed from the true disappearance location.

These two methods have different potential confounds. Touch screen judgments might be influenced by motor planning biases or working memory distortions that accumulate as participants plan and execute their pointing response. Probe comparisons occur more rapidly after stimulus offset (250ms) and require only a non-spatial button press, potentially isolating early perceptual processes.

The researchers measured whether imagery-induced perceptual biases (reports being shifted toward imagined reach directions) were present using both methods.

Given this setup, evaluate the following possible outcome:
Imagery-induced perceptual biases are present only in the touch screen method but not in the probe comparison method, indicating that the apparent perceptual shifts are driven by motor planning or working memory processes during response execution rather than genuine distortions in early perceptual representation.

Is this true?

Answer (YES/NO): NO